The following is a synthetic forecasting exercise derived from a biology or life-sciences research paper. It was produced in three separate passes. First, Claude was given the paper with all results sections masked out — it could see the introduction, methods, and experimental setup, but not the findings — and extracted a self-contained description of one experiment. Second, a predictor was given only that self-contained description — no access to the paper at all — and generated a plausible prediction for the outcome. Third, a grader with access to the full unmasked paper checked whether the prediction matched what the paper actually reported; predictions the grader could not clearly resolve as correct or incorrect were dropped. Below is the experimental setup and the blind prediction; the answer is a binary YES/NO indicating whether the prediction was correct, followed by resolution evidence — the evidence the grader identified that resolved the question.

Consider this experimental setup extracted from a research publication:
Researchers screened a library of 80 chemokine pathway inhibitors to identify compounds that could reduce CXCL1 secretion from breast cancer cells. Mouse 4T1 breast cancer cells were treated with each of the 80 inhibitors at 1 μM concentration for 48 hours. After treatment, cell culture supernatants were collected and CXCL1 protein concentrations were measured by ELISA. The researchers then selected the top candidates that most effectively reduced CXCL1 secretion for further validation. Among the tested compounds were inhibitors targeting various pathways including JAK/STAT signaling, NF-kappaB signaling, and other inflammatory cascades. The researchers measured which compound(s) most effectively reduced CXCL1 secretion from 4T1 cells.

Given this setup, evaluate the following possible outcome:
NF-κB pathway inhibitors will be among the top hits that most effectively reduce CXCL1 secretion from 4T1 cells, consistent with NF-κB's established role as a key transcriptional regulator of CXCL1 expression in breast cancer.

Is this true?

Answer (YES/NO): YES